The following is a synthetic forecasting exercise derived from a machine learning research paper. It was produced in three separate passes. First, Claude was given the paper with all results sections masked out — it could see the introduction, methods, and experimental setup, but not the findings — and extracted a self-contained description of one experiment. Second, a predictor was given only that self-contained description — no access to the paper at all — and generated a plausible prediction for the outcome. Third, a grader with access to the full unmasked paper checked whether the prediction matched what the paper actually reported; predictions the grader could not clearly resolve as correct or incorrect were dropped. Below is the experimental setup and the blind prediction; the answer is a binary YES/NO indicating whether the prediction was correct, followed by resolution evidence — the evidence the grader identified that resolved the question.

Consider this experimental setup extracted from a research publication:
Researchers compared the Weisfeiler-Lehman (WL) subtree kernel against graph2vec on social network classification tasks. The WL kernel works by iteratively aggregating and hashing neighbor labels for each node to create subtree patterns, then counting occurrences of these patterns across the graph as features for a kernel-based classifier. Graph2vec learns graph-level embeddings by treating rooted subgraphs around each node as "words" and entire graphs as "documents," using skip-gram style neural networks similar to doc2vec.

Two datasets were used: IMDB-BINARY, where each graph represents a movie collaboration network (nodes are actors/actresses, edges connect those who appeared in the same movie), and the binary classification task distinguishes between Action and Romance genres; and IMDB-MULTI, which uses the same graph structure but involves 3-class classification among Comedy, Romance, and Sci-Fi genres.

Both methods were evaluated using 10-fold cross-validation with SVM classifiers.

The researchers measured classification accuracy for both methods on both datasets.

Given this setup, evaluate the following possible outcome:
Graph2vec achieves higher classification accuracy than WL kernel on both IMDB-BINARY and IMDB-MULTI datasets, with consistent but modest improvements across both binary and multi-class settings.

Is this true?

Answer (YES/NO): NO